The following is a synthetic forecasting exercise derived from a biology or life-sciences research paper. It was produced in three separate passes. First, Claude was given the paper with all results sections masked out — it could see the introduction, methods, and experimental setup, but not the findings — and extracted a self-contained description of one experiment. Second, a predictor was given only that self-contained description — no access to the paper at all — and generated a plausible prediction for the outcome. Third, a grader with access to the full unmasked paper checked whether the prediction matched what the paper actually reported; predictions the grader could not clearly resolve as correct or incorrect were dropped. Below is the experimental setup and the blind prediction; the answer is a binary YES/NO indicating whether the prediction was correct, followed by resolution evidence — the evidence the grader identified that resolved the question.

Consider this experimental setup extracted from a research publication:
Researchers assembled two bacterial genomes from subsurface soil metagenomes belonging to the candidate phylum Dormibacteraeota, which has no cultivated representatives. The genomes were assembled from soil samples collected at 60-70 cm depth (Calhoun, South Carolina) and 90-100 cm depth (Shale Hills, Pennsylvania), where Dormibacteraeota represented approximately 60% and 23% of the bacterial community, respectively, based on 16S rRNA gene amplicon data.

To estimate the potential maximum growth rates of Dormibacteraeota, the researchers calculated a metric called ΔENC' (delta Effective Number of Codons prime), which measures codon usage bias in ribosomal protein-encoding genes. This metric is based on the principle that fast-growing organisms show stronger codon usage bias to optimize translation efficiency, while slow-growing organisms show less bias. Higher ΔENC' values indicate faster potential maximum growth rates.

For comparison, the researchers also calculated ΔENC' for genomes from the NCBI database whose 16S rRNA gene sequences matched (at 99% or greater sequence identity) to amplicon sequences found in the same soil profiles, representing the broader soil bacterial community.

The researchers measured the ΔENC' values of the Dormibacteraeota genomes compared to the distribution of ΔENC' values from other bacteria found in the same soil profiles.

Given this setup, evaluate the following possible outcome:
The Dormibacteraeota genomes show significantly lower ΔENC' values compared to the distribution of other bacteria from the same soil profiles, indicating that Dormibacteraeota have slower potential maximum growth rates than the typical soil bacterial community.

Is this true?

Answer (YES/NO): YES